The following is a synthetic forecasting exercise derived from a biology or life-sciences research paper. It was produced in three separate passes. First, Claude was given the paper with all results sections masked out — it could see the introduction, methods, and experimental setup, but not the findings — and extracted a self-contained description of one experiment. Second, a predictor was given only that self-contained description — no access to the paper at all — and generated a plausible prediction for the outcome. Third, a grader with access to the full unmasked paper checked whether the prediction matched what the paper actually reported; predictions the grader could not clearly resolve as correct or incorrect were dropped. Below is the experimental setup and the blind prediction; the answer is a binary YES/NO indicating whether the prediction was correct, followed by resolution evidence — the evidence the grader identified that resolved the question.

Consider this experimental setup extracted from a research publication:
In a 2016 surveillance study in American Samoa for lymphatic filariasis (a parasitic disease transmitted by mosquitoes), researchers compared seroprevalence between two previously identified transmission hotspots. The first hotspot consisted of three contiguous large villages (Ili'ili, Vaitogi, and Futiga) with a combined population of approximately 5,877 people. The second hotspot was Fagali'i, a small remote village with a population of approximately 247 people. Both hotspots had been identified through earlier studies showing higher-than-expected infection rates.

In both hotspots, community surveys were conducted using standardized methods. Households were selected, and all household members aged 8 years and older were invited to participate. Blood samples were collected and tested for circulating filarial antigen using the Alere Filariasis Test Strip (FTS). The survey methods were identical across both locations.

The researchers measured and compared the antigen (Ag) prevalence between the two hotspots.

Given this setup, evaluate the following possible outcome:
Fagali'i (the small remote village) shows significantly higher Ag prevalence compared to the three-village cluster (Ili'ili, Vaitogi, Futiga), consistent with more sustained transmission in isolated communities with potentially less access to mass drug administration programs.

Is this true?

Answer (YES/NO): YES